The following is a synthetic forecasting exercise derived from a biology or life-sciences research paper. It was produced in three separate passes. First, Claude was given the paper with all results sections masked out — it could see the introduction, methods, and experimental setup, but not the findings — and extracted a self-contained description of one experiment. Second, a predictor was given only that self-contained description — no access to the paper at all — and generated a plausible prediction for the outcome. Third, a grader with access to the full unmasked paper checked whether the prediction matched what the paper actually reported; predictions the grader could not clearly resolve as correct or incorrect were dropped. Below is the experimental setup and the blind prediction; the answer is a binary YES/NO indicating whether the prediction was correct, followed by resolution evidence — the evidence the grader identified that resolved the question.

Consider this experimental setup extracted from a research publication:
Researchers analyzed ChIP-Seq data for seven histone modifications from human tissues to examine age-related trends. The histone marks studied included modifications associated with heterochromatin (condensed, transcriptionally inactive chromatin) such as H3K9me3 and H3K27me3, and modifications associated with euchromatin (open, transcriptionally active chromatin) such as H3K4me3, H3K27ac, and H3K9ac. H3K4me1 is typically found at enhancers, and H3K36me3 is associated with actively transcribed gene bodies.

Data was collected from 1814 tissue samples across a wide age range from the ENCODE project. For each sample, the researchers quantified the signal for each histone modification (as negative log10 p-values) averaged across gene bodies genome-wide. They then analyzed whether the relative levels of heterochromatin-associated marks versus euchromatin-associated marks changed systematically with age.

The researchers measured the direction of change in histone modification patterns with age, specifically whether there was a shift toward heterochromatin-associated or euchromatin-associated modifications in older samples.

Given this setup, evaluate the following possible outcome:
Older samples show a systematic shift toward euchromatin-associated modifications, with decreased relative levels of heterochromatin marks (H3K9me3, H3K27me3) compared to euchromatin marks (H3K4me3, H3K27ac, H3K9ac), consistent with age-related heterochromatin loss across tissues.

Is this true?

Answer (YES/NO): YES